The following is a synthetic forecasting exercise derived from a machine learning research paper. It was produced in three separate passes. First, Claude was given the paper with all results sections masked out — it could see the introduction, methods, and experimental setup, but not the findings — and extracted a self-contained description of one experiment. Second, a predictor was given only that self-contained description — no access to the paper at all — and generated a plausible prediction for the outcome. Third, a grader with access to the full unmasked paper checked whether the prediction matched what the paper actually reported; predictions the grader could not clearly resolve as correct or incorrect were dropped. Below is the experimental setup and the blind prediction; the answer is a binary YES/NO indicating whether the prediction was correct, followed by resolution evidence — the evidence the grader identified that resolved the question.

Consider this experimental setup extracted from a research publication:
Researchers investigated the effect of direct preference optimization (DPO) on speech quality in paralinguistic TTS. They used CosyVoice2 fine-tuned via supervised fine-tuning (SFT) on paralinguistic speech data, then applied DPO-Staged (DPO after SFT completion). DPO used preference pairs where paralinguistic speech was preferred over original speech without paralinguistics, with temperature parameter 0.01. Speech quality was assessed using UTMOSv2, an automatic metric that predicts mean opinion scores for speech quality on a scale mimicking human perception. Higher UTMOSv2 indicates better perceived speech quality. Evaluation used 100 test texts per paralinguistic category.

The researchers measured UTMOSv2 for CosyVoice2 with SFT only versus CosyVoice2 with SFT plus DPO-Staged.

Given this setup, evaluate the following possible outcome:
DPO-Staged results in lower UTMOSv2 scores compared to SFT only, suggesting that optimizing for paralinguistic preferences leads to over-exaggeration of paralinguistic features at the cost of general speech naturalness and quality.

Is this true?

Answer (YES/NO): NO